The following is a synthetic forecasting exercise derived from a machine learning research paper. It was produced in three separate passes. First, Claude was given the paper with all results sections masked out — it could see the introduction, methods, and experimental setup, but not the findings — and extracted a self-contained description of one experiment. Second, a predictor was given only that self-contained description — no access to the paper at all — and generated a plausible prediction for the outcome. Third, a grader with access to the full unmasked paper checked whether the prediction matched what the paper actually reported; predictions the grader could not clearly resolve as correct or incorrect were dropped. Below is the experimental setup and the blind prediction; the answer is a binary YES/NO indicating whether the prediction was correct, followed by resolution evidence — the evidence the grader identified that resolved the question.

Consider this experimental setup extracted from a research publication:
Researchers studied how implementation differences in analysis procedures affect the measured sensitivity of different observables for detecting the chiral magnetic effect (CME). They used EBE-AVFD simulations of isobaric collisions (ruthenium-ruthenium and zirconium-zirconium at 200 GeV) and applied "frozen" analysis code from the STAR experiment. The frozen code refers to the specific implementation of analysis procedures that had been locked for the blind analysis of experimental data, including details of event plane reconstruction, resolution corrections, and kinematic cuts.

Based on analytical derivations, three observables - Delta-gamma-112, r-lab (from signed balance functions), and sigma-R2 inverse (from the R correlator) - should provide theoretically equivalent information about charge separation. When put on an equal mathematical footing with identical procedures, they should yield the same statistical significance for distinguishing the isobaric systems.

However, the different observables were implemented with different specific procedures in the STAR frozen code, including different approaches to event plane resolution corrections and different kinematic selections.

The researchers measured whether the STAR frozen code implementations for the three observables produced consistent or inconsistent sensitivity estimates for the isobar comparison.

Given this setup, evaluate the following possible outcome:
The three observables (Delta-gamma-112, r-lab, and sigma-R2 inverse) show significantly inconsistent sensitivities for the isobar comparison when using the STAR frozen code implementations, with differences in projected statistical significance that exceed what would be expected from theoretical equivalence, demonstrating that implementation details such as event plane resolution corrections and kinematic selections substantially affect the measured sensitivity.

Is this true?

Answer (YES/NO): YES